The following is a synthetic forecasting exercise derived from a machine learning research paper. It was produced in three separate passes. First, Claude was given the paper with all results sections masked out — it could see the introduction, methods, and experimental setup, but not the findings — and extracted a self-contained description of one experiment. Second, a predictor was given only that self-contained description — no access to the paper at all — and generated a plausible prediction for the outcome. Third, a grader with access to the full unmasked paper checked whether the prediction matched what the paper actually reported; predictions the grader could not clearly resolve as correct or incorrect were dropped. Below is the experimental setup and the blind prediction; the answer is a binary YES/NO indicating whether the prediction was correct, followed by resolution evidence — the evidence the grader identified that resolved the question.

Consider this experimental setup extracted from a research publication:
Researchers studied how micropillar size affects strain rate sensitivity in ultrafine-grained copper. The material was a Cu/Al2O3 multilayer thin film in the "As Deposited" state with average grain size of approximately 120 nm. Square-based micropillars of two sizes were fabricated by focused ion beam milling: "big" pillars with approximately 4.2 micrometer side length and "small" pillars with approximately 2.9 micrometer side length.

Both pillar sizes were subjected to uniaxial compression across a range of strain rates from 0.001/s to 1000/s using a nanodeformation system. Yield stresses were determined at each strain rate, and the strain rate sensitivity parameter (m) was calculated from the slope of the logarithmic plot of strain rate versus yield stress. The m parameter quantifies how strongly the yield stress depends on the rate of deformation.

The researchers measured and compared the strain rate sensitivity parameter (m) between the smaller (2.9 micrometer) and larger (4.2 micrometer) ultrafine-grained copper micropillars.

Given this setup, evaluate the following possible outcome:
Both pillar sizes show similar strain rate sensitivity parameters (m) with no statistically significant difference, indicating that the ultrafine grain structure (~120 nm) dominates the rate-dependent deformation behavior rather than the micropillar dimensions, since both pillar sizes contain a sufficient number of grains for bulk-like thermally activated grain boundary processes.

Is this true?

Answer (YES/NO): NO